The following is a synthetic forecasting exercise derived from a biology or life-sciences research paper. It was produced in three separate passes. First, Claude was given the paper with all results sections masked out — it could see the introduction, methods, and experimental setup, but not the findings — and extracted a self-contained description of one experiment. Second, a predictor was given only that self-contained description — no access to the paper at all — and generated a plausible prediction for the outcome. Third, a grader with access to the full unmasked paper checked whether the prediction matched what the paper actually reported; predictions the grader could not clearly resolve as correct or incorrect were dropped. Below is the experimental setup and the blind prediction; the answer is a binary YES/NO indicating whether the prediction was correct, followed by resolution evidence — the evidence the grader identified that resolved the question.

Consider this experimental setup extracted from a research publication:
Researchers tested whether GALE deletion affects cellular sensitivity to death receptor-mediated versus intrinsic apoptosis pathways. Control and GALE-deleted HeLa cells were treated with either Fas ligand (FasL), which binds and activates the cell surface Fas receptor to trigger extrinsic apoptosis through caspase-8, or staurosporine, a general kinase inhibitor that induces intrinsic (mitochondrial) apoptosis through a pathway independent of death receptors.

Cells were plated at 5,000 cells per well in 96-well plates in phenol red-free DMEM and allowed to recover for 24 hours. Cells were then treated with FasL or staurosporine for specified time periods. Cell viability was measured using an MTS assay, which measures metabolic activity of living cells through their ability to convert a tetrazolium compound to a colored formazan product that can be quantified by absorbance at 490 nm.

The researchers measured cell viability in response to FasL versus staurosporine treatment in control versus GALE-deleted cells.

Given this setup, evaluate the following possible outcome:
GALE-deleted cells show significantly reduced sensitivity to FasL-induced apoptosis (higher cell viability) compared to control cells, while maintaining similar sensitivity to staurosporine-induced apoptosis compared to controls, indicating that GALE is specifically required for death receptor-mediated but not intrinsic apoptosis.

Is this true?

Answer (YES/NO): NO